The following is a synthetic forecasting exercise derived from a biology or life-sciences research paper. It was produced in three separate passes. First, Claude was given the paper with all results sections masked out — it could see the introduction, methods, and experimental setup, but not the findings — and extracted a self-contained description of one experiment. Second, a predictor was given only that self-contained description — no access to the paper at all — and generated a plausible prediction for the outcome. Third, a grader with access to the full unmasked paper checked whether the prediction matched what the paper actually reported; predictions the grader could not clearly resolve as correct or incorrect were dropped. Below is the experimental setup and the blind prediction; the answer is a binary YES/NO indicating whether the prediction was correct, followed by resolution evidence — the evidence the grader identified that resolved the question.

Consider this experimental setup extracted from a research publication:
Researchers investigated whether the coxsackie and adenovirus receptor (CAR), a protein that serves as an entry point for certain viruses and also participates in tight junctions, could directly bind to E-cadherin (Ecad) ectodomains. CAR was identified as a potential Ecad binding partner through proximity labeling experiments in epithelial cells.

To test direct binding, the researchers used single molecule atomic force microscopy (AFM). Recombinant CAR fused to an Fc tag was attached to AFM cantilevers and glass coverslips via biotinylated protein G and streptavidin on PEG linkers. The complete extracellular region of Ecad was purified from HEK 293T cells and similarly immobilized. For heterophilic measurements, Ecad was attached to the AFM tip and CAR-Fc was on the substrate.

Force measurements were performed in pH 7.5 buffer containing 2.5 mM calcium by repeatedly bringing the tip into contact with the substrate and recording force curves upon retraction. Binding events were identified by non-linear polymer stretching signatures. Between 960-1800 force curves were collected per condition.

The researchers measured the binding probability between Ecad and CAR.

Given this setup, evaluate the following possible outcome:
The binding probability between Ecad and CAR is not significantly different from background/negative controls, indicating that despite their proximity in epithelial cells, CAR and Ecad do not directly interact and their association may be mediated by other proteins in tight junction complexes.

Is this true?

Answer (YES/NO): NO